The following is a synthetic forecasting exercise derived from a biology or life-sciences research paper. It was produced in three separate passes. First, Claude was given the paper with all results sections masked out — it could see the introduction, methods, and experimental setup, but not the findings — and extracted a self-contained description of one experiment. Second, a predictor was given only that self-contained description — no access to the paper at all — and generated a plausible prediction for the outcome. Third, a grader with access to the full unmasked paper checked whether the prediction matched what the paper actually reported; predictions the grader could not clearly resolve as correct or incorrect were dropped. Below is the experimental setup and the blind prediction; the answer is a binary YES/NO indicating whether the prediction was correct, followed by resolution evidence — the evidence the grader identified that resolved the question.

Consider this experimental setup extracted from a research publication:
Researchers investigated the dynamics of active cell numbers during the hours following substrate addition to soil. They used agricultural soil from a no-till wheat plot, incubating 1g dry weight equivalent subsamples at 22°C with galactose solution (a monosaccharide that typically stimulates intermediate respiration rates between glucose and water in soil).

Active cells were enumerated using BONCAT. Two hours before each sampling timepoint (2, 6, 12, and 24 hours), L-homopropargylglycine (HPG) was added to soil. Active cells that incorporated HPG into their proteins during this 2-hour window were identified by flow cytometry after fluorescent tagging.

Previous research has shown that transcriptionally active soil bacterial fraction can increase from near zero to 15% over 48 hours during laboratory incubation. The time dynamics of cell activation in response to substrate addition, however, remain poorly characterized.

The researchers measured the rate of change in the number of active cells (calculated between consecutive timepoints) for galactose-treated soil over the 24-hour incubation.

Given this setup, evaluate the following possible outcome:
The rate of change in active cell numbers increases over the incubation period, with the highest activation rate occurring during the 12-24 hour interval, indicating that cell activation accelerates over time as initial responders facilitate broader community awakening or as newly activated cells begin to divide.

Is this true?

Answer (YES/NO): NO